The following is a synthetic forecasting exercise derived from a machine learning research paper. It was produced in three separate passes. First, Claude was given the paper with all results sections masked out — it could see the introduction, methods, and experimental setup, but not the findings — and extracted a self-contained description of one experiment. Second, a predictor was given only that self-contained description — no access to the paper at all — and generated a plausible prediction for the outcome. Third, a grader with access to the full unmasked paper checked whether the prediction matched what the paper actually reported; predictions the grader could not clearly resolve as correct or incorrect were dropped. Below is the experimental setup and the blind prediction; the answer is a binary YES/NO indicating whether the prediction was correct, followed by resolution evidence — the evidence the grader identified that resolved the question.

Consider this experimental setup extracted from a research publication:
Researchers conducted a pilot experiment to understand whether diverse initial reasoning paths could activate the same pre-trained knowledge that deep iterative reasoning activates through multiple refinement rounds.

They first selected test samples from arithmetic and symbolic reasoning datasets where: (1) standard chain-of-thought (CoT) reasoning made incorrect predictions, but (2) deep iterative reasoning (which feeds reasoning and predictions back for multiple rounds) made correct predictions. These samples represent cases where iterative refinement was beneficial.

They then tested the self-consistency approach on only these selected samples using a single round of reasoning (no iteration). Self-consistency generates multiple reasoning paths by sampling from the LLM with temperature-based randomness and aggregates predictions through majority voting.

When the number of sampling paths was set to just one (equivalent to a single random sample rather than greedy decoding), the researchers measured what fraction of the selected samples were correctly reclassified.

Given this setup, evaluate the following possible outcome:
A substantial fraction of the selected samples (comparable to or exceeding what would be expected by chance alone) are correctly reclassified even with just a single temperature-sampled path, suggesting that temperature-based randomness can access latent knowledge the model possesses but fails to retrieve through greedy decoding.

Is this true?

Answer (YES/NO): YES